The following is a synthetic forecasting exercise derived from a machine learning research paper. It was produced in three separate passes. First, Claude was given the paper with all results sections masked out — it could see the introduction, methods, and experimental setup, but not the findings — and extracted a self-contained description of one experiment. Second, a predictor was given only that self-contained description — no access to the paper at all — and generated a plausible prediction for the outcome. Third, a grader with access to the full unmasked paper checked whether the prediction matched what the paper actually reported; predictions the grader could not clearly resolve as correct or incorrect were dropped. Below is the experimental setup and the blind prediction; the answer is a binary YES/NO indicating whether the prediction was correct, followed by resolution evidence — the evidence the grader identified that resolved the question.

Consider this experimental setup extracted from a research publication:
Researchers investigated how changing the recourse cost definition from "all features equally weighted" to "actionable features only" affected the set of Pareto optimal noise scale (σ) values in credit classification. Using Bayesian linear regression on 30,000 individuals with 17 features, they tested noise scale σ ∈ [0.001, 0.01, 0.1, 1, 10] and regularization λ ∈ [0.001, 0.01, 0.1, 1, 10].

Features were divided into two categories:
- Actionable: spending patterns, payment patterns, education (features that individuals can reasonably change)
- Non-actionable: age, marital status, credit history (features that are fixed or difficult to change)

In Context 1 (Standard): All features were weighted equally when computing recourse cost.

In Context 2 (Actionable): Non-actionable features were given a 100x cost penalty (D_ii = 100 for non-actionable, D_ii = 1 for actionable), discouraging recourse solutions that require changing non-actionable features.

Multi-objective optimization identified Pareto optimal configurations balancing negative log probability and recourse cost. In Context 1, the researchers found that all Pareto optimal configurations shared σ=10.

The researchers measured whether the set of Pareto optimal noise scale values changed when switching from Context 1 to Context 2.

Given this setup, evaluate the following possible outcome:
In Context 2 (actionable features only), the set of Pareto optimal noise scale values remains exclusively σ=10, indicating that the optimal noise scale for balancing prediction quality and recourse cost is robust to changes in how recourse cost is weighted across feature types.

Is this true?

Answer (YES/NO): NO